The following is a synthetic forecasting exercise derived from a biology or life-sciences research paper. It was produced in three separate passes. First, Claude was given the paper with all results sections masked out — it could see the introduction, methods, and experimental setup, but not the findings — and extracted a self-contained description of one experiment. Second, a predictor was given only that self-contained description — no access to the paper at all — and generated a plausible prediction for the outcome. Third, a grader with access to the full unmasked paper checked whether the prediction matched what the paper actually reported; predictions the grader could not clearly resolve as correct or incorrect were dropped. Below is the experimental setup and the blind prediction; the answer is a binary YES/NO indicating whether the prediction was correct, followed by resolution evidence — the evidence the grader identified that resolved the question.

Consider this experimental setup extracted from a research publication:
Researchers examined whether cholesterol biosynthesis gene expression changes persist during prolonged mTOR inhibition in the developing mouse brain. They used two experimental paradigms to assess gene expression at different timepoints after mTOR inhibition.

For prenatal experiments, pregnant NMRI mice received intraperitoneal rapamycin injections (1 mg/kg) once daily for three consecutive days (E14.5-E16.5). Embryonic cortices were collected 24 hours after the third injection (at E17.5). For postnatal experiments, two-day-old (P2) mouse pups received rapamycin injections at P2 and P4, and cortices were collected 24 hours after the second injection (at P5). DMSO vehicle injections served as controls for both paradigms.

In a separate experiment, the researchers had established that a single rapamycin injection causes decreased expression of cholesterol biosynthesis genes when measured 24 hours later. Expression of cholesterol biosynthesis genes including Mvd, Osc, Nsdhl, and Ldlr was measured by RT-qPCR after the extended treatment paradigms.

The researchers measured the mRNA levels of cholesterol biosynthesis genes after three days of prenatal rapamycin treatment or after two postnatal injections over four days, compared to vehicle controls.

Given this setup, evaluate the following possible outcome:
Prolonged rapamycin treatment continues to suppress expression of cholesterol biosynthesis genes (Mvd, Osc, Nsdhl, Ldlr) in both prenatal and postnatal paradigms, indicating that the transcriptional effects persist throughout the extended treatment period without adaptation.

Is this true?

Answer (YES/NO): NO